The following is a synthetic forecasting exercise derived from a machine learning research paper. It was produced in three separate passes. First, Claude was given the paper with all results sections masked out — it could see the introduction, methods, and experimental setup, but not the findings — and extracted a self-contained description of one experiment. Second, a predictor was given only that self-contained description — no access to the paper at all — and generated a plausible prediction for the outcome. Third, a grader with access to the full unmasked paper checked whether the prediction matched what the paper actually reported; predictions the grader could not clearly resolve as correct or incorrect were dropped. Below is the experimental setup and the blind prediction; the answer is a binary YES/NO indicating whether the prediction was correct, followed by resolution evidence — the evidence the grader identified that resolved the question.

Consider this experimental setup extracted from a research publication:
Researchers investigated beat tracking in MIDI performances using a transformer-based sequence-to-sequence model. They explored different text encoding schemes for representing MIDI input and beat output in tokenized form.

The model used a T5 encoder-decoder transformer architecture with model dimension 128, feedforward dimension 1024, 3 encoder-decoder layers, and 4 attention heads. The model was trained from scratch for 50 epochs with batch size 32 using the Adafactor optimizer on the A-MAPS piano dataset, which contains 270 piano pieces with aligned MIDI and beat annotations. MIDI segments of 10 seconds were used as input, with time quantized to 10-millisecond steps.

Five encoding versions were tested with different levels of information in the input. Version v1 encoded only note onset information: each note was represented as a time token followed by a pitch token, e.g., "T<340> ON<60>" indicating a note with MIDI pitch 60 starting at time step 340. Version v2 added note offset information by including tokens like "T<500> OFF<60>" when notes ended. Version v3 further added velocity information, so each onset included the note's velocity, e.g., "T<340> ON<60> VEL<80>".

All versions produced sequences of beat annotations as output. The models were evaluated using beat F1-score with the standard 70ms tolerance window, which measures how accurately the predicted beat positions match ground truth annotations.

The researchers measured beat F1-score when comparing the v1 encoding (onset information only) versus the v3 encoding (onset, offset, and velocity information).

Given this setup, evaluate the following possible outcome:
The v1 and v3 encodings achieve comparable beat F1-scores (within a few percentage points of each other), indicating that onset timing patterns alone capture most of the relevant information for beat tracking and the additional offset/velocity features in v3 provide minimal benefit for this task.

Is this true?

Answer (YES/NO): NO